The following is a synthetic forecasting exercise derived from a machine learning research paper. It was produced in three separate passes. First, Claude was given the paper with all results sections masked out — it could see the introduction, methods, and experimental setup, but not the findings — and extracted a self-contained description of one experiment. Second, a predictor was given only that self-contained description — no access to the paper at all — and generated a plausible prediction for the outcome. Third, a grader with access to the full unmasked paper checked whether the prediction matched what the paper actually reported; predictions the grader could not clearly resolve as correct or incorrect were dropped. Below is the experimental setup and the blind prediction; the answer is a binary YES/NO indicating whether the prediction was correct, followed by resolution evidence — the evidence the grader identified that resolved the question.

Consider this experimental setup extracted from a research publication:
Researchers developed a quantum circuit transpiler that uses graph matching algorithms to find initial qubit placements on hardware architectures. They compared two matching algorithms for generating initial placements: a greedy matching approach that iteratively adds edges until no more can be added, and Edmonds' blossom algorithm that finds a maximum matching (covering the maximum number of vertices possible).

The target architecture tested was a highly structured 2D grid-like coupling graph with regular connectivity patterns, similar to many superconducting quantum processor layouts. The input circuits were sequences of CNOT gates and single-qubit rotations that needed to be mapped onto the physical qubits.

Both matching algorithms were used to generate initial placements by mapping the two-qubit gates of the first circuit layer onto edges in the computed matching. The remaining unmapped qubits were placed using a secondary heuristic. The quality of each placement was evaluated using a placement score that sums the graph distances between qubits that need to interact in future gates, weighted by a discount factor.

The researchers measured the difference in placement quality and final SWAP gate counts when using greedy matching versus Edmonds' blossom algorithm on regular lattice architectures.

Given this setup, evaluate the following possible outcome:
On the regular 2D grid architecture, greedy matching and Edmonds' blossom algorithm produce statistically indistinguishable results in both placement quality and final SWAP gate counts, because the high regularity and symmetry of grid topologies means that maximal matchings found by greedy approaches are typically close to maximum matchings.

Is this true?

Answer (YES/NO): YES